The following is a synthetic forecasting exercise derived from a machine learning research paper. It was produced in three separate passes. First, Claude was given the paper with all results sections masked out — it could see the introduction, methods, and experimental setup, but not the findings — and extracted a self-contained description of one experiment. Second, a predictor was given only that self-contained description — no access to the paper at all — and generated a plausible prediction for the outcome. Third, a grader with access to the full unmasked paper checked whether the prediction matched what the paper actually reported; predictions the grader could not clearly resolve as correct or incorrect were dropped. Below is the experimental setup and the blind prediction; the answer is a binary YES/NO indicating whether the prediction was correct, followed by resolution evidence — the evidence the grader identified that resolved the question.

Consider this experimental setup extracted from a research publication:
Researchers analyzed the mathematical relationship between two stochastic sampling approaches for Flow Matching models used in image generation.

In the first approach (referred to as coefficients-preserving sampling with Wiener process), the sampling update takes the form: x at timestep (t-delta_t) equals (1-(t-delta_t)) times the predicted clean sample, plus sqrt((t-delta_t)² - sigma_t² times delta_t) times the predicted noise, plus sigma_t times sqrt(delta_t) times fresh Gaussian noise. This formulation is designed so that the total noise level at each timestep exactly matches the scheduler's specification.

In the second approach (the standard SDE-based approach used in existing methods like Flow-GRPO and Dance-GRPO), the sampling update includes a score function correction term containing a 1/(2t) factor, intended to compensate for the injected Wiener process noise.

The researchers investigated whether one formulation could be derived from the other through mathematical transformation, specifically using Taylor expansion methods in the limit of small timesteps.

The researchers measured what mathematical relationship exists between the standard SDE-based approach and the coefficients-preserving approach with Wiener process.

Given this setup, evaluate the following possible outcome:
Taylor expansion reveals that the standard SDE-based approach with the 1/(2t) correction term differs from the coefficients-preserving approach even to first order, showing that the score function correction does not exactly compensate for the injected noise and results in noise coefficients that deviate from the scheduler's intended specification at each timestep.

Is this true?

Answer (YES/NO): NO